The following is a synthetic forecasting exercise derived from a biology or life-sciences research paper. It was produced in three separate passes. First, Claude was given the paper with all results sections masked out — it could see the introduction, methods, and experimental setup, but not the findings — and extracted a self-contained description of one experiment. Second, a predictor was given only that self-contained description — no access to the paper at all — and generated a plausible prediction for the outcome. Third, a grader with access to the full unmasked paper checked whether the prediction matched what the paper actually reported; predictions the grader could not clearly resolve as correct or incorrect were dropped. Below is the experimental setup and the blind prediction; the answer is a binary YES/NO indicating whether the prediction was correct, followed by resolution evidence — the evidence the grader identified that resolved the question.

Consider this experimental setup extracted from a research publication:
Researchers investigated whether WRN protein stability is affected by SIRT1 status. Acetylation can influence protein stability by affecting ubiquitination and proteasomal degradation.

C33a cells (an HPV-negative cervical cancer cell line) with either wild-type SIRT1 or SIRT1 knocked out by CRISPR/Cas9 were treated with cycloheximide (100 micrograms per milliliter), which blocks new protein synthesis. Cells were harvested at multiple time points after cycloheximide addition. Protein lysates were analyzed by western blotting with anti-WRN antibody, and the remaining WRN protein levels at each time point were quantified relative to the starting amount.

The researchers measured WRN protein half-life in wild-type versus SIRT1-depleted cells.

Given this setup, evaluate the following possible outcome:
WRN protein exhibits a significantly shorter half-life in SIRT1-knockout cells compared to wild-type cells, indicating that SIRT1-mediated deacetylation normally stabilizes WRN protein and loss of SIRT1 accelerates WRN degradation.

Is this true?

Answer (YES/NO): NO